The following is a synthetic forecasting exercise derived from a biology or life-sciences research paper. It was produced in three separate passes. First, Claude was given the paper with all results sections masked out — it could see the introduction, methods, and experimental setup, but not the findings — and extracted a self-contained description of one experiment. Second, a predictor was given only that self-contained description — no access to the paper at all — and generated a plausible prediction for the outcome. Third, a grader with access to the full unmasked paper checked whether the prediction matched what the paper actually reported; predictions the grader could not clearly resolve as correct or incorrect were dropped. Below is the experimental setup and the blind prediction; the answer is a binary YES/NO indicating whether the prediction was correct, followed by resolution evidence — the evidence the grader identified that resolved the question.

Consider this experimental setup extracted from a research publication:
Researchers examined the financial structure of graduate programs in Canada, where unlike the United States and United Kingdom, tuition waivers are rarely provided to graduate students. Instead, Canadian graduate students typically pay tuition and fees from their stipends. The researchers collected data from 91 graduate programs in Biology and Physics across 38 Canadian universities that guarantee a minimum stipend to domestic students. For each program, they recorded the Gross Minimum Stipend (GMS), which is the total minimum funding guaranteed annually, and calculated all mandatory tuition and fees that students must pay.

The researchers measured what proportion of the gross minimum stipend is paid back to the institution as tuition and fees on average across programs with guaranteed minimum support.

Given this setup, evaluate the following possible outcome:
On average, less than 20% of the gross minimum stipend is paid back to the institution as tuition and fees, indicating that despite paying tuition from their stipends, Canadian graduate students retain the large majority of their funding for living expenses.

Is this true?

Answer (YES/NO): NO